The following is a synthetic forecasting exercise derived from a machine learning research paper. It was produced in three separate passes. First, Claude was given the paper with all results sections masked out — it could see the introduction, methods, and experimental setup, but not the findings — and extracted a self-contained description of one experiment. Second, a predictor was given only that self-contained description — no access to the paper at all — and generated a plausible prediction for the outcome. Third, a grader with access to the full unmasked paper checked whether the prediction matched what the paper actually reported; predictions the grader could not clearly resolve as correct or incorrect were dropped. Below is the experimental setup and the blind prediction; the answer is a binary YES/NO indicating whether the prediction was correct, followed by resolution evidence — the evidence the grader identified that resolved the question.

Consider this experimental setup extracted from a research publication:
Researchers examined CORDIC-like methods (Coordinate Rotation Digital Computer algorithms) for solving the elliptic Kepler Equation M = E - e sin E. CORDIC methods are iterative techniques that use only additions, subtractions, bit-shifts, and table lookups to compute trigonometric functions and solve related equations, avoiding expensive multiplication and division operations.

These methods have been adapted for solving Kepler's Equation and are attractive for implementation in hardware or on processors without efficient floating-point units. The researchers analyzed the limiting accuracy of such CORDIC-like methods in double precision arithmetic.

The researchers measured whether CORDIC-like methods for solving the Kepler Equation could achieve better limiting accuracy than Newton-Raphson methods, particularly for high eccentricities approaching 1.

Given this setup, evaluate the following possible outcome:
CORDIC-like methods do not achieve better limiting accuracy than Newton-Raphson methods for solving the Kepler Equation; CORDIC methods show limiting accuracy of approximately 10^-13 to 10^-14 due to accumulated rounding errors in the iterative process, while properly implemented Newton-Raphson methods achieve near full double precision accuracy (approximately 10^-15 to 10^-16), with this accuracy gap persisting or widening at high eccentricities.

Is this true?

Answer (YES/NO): NO